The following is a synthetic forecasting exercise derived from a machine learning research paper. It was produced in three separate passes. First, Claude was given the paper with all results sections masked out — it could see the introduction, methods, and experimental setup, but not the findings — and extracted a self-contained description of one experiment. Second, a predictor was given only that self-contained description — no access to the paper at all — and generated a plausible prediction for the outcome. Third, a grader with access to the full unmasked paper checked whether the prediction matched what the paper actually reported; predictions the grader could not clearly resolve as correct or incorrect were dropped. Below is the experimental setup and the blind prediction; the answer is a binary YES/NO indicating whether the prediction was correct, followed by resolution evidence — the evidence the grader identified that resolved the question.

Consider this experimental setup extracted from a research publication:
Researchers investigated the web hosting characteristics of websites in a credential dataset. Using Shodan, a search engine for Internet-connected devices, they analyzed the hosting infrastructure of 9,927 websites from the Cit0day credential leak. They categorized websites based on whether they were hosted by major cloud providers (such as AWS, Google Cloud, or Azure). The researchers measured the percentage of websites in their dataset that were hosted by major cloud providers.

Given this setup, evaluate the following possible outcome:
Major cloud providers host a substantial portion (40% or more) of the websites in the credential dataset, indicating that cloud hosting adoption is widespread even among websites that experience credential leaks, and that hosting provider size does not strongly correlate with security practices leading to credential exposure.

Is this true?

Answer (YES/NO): NO